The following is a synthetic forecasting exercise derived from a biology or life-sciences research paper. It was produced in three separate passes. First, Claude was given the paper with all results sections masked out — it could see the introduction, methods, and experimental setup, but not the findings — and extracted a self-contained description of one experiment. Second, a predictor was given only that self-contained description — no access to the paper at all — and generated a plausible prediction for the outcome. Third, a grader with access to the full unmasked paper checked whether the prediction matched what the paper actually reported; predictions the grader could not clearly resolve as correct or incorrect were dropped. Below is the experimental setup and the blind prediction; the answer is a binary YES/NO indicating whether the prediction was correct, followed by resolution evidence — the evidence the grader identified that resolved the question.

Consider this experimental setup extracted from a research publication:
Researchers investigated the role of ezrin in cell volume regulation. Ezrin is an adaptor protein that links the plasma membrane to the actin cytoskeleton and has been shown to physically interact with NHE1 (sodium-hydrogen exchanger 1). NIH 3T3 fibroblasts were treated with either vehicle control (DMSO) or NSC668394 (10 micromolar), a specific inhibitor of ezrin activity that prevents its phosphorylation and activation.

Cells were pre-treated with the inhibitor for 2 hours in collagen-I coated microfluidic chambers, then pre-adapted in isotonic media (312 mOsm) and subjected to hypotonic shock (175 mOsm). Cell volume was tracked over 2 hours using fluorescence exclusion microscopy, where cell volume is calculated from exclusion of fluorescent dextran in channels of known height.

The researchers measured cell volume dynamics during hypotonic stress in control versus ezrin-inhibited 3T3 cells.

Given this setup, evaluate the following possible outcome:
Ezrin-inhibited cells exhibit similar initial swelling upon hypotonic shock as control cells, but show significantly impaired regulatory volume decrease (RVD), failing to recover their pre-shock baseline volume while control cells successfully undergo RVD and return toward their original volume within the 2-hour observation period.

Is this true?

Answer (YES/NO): NO